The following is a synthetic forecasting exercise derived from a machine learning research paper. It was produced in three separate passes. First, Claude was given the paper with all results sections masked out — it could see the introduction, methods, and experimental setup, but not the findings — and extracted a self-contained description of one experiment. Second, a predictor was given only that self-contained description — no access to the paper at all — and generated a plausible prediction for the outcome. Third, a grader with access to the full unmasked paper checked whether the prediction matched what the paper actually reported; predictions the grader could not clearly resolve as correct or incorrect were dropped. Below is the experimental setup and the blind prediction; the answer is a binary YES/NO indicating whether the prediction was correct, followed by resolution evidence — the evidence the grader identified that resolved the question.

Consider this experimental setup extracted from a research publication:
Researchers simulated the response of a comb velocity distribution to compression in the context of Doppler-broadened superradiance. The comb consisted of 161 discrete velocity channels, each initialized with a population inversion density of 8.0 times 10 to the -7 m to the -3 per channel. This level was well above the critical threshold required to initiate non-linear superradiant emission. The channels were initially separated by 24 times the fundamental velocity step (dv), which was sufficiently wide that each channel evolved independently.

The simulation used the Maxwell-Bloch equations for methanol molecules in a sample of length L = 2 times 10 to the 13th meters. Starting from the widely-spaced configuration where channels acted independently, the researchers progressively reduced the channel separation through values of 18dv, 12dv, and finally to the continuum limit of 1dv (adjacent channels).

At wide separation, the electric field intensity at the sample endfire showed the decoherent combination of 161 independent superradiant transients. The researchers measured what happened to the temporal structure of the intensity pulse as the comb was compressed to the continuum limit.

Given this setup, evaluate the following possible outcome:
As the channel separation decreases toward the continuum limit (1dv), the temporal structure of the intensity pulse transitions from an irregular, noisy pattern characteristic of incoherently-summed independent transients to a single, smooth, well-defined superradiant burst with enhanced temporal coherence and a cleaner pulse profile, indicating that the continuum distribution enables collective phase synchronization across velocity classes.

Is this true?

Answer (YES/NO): NO